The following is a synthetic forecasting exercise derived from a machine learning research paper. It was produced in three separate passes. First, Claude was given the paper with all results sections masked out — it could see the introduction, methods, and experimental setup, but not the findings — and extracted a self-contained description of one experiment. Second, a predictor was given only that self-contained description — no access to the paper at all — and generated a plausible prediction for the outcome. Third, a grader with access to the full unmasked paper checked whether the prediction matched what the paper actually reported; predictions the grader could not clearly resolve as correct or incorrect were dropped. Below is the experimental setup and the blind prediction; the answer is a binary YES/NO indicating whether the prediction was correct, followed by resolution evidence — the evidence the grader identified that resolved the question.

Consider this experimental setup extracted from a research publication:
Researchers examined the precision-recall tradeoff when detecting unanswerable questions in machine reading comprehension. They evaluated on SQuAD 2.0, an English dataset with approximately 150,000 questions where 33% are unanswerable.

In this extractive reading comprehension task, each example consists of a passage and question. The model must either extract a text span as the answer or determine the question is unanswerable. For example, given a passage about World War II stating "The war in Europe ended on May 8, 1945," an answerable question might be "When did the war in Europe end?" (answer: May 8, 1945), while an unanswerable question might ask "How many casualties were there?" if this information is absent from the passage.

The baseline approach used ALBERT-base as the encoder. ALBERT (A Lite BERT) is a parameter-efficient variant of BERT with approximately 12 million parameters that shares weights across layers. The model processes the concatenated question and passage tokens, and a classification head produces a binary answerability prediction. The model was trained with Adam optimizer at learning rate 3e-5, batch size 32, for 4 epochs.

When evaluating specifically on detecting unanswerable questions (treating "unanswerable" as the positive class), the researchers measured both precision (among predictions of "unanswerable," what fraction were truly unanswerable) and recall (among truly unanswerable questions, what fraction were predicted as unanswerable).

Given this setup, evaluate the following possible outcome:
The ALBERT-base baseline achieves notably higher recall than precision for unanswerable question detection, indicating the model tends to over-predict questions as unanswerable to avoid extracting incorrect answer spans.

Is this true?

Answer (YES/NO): NO